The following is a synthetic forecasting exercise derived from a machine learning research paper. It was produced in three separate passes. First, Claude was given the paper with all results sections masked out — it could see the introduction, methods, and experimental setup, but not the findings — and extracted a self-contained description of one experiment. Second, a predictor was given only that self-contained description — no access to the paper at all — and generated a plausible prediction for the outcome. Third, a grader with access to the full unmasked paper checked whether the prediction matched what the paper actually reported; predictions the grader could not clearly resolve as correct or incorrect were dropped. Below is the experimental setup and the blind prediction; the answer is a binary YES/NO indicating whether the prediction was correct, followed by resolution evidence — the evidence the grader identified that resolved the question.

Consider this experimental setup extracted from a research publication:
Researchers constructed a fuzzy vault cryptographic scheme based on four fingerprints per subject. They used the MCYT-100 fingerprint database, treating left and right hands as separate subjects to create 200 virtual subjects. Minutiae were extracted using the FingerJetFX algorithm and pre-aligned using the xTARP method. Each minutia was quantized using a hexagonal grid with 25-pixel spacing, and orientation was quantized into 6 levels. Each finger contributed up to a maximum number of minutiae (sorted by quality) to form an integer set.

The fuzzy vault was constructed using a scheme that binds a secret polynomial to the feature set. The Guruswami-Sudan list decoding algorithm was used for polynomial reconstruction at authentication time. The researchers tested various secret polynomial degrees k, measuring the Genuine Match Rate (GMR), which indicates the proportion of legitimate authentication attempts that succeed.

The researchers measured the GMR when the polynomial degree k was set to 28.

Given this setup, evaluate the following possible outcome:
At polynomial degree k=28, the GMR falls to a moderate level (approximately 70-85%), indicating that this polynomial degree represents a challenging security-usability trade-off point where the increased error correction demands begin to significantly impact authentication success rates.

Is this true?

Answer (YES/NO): NO